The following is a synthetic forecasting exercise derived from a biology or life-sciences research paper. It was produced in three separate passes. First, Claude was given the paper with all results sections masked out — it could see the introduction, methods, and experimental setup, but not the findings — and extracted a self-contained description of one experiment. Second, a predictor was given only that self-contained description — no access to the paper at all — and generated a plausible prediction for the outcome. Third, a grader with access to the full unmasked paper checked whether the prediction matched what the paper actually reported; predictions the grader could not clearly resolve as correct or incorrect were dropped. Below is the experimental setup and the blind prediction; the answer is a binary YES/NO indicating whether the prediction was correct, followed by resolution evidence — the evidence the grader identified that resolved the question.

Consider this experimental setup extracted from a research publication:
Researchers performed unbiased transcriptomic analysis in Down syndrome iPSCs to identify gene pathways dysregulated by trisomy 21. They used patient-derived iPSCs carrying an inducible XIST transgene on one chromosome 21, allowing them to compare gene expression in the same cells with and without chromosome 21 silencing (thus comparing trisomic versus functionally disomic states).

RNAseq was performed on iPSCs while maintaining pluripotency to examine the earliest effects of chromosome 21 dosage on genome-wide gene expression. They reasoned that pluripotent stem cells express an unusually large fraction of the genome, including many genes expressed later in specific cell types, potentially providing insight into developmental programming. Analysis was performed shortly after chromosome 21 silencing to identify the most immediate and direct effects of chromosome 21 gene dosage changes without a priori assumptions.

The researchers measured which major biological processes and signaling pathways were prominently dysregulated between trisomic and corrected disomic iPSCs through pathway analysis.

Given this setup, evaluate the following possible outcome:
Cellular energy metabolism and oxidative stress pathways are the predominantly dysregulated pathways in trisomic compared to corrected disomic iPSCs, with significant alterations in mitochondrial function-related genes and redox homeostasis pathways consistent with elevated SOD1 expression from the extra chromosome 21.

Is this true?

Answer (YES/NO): NO